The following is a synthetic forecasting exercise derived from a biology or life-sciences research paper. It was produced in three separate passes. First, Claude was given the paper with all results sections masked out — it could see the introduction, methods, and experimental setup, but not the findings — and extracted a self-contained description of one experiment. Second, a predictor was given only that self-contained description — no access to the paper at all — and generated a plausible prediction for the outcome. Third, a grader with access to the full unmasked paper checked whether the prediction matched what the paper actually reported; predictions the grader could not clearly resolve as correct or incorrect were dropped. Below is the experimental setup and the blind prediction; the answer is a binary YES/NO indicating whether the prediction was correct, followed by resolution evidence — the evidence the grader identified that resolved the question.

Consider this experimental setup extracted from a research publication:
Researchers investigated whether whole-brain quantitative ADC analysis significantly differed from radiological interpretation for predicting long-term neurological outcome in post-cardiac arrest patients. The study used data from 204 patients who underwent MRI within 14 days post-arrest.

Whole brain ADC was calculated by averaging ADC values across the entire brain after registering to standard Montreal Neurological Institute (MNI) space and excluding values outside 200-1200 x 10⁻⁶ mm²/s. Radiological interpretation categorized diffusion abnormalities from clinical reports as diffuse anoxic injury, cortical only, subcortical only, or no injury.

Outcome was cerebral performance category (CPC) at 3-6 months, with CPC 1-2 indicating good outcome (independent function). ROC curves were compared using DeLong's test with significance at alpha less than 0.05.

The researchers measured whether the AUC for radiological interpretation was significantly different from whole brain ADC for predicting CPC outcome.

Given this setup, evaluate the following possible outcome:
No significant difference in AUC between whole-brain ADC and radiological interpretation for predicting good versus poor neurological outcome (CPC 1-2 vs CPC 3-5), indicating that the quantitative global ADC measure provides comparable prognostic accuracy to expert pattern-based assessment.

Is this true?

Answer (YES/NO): NO